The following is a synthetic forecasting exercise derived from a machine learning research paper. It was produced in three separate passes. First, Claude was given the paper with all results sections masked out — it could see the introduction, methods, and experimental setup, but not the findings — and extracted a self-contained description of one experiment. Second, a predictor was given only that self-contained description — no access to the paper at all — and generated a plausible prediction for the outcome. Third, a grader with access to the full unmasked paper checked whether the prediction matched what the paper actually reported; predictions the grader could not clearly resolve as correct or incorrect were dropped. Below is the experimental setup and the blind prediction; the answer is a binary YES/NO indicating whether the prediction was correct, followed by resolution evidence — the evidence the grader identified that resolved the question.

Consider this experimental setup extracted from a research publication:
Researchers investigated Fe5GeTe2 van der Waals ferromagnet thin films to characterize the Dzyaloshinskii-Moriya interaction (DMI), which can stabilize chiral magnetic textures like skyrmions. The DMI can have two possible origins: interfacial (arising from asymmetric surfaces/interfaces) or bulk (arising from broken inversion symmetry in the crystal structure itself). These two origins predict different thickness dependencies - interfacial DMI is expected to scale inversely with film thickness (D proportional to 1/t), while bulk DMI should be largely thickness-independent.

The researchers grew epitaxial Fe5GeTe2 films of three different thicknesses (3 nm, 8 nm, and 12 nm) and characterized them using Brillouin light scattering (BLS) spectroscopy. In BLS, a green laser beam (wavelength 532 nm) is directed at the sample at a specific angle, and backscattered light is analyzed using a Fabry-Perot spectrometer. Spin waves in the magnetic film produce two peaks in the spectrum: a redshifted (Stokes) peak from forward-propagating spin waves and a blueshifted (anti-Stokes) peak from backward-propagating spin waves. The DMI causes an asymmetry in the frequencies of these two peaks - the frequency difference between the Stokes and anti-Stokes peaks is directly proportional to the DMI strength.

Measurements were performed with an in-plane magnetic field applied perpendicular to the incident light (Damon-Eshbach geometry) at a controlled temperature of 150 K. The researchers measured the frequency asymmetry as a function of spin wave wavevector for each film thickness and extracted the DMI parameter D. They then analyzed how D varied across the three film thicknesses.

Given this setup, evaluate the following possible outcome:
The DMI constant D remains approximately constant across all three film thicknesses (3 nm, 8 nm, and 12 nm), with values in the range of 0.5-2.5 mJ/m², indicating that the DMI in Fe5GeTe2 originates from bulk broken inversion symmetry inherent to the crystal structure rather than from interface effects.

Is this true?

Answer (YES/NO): NO